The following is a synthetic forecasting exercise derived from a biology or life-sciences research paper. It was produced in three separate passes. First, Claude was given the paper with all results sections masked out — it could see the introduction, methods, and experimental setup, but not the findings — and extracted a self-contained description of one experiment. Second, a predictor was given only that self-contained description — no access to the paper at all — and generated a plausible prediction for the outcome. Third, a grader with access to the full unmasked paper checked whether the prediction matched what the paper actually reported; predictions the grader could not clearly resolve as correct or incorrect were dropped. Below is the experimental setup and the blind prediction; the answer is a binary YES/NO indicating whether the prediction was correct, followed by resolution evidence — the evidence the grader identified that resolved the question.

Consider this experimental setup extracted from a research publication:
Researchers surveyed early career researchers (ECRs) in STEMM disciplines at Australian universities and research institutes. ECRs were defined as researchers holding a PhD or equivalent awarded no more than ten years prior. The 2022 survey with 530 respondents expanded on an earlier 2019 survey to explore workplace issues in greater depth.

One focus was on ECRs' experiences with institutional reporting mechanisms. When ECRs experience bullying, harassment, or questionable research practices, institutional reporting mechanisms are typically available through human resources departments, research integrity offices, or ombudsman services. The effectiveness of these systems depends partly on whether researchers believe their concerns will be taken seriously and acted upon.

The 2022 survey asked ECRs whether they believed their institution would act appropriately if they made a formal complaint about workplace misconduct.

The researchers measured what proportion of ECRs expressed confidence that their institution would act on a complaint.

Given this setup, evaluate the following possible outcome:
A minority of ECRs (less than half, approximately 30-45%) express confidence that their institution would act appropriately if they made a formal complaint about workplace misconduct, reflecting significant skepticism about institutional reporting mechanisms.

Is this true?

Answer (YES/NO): NO